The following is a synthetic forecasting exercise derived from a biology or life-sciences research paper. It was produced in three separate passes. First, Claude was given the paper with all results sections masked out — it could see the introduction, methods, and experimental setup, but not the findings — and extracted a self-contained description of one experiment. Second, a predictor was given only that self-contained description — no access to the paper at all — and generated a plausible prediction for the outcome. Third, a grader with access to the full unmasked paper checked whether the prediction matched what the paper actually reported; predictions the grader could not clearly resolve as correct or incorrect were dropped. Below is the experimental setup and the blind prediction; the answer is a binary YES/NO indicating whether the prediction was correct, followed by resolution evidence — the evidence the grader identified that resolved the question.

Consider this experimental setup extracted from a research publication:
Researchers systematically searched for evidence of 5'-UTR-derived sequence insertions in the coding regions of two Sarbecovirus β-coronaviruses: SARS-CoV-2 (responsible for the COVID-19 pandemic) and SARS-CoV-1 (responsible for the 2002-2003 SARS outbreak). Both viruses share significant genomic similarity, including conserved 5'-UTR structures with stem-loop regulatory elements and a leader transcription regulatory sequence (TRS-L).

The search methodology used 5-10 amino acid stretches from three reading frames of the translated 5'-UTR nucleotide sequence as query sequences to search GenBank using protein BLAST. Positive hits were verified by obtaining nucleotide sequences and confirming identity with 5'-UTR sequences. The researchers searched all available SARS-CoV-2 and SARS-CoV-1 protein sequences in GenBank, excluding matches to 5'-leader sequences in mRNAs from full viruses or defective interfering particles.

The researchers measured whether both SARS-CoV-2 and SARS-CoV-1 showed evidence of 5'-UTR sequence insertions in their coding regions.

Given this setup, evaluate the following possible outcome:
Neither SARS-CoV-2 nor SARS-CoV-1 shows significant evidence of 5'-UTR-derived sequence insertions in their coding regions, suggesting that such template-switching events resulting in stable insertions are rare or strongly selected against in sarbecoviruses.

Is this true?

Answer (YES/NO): NO